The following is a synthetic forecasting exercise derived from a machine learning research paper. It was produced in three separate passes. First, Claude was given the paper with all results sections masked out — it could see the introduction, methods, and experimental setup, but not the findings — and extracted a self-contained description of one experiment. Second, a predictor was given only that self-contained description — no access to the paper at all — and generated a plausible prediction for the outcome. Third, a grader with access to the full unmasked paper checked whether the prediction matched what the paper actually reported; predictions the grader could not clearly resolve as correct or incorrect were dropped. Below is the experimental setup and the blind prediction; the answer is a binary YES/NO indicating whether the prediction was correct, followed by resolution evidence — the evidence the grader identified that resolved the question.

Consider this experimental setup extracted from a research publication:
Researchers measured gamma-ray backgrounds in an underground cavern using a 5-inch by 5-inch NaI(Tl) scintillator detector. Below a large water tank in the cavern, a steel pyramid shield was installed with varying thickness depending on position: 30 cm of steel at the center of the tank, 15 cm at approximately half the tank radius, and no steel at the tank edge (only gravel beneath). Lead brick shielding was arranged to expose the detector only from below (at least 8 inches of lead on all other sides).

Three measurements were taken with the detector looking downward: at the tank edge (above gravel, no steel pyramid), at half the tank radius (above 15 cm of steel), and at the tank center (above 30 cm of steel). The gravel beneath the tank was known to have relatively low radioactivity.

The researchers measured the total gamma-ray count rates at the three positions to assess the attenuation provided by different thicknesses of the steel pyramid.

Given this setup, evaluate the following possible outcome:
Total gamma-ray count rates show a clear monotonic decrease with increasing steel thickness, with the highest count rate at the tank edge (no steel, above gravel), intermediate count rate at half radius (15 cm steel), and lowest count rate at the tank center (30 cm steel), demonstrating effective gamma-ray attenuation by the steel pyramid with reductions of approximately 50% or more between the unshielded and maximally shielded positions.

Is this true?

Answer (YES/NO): NO